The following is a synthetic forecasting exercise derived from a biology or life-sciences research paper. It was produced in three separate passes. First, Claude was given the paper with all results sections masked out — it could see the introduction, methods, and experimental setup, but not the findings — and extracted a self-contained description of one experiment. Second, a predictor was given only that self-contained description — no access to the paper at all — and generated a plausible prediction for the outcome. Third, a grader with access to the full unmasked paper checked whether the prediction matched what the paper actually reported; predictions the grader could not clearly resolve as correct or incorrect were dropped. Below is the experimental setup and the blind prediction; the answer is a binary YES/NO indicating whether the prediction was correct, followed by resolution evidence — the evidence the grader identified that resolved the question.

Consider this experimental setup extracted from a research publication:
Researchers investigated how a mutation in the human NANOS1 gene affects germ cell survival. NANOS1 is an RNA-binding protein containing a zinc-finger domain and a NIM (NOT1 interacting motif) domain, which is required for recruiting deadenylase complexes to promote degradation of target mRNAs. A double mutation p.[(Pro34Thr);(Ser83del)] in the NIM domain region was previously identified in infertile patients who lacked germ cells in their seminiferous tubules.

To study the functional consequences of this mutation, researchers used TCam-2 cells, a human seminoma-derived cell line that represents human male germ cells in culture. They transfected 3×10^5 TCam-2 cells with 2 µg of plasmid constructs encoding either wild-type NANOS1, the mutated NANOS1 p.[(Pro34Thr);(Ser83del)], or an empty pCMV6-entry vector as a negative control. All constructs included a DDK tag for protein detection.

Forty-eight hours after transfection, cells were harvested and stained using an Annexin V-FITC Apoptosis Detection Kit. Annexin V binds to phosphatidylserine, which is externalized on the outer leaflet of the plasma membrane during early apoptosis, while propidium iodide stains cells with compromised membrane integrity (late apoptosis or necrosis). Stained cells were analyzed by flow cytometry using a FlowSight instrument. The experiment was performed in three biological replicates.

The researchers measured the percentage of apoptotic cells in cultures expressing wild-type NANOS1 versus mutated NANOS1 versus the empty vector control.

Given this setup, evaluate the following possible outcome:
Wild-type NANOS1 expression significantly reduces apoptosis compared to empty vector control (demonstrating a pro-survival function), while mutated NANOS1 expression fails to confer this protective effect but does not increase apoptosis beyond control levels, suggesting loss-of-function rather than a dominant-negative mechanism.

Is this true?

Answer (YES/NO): NO